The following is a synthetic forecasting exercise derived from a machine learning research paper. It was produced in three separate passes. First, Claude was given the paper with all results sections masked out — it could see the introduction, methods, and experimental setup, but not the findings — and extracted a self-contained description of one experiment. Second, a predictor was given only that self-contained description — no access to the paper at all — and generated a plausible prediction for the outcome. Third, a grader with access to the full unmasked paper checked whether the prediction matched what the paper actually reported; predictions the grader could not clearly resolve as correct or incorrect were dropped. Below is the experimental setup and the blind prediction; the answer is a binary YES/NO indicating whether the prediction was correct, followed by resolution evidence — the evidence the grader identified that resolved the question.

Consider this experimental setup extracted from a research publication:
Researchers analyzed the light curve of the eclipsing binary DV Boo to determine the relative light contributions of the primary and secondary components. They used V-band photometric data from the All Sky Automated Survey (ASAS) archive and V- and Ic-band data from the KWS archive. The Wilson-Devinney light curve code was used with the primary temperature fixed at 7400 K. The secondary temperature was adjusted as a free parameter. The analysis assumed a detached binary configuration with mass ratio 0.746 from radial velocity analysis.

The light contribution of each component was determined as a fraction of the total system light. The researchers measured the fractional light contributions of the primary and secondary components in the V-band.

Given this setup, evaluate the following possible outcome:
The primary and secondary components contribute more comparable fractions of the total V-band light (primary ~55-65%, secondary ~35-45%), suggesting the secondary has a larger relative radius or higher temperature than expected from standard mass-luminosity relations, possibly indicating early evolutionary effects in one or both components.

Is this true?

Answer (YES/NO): NO